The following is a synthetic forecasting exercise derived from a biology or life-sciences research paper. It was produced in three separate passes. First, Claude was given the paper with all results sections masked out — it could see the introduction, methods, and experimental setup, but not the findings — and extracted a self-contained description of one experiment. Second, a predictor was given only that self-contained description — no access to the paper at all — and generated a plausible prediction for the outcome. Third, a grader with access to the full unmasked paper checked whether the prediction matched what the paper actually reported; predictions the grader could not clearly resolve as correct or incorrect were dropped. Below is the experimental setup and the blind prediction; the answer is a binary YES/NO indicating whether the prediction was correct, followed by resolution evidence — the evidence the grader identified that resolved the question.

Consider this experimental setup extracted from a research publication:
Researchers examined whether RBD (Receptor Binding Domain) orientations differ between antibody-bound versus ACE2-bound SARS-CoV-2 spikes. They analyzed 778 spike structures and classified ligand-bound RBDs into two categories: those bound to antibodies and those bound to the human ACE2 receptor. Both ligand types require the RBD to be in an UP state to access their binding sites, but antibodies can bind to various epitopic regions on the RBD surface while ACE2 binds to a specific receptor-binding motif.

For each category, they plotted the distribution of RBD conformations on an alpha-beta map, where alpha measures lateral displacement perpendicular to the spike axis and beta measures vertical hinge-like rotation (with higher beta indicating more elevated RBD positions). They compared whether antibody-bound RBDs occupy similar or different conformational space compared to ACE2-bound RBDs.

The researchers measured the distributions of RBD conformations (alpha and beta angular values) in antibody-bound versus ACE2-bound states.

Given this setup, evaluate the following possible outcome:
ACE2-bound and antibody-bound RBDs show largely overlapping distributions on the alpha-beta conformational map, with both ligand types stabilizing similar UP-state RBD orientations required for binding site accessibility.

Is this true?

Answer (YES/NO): NO